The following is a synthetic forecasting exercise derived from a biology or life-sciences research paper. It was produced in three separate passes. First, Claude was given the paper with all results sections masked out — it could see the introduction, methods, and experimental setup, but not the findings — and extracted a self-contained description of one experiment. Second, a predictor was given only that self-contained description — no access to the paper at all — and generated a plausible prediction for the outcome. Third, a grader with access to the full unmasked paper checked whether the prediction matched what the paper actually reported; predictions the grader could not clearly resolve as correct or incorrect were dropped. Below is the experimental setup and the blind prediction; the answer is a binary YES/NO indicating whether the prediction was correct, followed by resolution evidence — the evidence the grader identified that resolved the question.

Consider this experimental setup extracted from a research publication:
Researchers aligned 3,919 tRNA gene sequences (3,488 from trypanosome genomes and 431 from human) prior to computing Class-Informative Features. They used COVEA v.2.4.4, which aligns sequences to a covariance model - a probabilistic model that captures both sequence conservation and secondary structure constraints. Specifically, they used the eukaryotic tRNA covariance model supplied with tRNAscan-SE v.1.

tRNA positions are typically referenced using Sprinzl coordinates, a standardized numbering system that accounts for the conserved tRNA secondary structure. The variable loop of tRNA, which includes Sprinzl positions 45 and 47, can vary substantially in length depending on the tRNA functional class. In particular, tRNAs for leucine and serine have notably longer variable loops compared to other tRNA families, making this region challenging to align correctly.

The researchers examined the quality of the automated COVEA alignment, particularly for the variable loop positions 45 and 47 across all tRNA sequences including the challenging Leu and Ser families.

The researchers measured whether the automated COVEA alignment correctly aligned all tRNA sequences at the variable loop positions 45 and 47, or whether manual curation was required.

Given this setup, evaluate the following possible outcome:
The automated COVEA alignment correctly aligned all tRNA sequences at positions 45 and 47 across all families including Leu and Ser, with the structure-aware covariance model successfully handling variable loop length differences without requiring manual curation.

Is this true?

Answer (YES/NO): NO